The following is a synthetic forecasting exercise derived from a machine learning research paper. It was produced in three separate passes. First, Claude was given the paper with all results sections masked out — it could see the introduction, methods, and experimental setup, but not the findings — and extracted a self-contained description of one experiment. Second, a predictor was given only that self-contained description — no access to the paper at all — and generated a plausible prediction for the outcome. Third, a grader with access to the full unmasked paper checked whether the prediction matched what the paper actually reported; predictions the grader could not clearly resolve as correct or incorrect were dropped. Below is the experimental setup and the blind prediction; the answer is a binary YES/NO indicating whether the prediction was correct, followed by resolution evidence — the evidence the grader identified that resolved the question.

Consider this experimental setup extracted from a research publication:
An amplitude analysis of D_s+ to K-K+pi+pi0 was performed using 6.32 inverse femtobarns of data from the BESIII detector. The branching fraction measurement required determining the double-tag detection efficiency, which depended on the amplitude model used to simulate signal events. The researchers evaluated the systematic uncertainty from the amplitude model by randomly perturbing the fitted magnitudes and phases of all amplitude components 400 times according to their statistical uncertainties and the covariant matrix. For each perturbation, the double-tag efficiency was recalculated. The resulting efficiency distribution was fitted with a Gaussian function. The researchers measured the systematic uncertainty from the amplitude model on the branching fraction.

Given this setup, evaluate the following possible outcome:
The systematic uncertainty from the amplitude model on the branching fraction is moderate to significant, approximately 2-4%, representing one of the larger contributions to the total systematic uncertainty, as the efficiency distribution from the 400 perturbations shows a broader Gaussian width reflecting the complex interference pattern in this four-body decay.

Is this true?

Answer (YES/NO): NO